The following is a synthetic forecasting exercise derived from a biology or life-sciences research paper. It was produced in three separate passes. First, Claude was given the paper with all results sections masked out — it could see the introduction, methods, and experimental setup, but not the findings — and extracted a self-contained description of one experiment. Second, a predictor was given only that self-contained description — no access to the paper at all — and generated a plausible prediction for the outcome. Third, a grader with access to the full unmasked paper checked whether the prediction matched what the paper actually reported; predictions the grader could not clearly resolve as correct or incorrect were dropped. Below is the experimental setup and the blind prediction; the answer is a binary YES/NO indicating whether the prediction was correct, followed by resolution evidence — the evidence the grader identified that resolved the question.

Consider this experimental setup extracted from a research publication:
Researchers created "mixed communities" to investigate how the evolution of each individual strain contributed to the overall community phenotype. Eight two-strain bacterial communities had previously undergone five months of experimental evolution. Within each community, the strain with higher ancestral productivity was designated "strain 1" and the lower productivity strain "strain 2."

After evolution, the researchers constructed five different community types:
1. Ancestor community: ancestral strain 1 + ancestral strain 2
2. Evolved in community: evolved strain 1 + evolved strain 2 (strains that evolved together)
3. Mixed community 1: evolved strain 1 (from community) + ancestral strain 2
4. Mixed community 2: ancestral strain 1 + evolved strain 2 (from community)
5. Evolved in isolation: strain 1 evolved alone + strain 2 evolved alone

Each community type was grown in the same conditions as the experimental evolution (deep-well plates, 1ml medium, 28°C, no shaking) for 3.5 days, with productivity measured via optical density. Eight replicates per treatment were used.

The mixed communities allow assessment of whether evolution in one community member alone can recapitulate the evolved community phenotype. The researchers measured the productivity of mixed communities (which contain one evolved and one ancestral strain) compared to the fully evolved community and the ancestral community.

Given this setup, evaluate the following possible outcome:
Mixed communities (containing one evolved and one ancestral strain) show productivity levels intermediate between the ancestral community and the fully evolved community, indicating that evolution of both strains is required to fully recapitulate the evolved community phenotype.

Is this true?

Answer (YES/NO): NO